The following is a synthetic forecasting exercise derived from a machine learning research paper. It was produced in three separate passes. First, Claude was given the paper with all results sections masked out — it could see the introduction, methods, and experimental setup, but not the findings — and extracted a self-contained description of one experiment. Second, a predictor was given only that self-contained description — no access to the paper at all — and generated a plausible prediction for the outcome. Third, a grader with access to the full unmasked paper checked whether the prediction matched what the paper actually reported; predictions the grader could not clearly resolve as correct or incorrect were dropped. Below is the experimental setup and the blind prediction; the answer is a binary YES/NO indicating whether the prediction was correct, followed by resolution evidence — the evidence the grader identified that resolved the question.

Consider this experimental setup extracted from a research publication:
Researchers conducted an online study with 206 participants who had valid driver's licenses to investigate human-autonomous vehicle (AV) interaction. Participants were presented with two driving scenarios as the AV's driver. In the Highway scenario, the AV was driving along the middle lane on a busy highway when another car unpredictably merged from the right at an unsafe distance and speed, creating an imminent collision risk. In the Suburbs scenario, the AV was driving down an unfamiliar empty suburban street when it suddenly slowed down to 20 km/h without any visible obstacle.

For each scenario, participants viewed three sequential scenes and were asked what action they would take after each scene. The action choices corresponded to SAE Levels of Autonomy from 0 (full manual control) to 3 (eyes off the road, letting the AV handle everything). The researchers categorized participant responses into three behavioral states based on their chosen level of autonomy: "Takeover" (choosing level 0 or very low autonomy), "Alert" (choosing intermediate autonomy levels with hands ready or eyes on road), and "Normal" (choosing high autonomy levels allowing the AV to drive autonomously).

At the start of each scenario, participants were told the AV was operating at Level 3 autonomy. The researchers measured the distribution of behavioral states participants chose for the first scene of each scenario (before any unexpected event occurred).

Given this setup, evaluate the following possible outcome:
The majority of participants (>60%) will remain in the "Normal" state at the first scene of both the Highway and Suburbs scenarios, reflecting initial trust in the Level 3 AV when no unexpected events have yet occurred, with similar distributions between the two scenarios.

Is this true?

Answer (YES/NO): NO